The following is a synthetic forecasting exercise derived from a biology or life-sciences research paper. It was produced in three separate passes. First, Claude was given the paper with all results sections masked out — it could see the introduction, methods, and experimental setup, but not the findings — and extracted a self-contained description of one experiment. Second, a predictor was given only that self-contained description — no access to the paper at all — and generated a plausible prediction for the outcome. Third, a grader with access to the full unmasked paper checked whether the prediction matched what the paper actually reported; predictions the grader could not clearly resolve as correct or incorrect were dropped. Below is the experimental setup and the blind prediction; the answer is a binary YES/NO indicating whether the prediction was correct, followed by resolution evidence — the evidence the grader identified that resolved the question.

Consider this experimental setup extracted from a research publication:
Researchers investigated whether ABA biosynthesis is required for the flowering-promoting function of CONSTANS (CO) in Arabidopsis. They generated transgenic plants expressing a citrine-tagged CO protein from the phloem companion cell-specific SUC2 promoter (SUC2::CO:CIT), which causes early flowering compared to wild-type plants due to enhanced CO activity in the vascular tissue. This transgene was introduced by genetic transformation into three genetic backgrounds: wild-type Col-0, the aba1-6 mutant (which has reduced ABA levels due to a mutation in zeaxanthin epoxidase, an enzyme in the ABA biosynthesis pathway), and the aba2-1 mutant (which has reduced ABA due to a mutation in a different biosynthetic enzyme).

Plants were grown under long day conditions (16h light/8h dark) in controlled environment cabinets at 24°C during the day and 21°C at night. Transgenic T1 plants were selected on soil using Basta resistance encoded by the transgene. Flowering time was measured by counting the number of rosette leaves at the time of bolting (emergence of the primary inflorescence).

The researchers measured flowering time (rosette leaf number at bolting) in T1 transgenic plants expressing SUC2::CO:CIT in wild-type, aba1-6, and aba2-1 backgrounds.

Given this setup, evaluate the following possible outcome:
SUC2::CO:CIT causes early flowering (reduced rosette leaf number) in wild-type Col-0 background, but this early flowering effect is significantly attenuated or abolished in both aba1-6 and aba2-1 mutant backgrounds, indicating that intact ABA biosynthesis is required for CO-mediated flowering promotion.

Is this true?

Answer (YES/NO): YES